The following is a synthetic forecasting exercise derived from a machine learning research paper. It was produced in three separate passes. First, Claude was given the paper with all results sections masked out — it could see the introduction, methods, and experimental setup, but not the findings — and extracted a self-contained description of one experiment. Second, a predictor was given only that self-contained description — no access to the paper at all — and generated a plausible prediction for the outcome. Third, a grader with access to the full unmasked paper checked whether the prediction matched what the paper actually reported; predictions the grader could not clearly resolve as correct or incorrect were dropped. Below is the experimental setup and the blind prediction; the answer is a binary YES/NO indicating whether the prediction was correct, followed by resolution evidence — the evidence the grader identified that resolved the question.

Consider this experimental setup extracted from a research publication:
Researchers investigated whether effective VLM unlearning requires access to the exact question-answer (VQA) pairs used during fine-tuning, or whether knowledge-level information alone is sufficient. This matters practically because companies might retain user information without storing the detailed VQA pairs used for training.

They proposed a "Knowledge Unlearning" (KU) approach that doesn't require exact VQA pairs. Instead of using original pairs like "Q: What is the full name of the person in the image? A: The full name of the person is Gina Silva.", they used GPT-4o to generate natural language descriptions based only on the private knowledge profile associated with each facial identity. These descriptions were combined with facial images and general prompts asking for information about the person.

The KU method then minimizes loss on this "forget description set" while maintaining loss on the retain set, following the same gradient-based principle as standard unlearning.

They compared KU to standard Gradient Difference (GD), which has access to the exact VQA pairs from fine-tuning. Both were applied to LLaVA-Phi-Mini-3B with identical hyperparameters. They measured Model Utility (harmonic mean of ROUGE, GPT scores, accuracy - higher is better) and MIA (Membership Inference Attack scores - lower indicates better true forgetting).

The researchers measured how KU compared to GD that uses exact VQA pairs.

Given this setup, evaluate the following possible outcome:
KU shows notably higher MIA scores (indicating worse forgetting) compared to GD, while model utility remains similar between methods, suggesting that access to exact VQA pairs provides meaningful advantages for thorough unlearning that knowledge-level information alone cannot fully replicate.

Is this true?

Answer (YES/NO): NO